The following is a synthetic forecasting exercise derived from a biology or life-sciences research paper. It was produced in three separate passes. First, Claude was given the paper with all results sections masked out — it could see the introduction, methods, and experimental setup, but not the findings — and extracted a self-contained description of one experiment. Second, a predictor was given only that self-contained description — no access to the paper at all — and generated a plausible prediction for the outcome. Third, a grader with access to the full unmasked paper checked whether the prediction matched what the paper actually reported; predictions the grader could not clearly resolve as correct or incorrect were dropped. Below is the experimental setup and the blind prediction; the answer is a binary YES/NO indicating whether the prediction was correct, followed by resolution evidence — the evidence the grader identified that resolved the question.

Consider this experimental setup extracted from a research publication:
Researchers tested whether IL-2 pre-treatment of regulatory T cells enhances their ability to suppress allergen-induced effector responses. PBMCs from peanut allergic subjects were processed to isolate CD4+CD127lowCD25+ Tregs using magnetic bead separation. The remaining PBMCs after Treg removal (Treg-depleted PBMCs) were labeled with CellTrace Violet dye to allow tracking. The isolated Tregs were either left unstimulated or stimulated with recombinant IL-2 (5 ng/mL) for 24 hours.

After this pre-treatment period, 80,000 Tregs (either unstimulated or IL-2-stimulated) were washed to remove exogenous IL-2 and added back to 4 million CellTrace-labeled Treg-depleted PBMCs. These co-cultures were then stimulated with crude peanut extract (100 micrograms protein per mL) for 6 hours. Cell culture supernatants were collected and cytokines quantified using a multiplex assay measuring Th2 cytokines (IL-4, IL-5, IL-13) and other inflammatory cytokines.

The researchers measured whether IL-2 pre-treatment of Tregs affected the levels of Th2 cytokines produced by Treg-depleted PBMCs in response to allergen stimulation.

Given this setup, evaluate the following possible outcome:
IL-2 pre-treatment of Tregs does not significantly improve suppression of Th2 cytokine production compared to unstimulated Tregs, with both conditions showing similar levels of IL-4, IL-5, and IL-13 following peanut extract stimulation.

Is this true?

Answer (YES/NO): NO